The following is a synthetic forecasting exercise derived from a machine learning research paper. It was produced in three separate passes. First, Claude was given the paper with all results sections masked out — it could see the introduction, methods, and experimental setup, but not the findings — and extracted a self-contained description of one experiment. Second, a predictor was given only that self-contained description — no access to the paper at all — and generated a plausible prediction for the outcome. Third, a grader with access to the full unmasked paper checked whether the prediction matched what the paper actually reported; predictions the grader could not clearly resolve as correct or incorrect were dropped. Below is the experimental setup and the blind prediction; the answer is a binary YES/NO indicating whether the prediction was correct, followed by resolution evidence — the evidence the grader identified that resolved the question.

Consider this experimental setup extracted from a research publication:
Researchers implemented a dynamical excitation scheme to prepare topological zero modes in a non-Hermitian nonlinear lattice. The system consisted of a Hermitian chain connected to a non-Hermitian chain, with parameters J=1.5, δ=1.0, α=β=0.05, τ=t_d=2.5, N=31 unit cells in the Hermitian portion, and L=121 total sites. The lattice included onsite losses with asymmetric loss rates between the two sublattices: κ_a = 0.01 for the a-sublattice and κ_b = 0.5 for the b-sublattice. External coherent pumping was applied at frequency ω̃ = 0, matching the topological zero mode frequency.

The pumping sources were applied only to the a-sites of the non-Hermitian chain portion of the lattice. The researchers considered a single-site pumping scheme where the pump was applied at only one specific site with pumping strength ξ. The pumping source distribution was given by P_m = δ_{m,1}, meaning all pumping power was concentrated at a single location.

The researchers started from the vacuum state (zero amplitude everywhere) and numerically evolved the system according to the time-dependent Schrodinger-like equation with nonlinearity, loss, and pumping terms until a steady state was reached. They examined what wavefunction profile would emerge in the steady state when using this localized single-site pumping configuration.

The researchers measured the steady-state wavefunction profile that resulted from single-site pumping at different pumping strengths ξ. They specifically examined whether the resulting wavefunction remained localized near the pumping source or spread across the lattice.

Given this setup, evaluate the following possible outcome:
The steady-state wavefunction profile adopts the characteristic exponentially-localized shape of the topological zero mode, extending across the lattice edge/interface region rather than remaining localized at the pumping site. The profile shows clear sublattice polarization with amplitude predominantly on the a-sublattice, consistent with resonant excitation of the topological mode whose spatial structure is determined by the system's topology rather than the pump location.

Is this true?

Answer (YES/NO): NO